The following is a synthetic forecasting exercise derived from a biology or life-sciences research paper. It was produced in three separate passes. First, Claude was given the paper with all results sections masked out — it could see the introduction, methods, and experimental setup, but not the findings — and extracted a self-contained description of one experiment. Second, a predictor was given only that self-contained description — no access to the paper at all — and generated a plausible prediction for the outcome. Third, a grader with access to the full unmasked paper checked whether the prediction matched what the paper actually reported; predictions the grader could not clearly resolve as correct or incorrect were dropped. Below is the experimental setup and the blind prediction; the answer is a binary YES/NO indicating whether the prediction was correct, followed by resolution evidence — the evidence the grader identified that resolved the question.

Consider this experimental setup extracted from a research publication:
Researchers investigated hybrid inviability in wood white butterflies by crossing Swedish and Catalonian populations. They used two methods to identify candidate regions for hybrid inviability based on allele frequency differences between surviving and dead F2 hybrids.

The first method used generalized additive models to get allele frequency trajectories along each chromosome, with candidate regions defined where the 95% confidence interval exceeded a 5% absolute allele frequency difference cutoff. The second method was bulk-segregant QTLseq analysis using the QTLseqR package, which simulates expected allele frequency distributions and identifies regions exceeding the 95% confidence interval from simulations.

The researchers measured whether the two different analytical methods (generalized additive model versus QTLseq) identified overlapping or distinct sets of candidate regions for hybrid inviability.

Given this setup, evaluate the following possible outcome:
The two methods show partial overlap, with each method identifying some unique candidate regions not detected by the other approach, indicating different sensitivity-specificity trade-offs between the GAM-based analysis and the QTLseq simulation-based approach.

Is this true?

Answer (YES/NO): YES